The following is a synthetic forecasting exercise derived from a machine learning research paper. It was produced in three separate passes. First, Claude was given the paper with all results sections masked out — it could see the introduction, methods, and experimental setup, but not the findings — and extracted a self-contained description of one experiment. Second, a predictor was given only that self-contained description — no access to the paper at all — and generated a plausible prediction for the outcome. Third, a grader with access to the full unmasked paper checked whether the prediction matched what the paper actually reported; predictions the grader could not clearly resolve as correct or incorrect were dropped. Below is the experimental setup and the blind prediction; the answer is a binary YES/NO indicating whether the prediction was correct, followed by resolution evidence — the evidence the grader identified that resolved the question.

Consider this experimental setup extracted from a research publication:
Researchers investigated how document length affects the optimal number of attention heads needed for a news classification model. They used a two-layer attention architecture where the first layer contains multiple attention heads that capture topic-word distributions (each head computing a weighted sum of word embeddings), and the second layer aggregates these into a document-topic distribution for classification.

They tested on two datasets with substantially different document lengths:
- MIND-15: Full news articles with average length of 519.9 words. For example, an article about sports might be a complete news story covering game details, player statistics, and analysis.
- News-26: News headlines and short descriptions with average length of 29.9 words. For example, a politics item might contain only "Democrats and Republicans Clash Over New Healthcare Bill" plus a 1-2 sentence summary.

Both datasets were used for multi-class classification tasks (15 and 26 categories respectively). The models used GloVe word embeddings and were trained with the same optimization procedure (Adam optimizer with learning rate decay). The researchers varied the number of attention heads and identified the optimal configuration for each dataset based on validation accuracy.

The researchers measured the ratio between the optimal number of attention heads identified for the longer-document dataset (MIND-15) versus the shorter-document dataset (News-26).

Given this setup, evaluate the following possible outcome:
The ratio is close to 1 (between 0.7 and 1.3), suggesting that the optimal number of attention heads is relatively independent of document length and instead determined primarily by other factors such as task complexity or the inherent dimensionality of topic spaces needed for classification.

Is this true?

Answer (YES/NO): NO